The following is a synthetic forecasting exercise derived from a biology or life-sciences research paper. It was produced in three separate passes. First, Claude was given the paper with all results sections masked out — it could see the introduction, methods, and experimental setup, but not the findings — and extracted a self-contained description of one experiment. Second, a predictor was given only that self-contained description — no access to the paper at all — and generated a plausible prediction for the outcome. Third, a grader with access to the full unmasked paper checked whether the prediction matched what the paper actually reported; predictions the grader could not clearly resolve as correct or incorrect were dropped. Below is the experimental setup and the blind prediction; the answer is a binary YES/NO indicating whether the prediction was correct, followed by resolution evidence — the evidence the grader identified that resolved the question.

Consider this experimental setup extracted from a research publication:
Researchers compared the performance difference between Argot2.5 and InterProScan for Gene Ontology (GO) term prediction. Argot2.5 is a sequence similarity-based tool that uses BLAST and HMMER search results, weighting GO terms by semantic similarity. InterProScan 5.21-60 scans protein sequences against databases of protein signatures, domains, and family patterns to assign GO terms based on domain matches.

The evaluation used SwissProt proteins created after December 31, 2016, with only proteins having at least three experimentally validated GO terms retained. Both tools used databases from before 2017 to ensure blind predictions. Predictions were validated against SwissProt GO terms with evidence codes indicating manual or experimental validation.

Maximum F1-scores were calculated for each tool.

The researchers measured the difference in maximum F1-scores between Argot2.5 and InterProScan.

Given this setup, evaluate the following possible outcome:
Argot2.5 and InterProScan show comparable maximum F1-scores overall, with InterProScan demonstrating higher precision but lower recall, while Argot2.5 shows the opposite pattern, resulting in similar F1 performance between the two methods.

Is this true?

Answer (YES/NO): NO